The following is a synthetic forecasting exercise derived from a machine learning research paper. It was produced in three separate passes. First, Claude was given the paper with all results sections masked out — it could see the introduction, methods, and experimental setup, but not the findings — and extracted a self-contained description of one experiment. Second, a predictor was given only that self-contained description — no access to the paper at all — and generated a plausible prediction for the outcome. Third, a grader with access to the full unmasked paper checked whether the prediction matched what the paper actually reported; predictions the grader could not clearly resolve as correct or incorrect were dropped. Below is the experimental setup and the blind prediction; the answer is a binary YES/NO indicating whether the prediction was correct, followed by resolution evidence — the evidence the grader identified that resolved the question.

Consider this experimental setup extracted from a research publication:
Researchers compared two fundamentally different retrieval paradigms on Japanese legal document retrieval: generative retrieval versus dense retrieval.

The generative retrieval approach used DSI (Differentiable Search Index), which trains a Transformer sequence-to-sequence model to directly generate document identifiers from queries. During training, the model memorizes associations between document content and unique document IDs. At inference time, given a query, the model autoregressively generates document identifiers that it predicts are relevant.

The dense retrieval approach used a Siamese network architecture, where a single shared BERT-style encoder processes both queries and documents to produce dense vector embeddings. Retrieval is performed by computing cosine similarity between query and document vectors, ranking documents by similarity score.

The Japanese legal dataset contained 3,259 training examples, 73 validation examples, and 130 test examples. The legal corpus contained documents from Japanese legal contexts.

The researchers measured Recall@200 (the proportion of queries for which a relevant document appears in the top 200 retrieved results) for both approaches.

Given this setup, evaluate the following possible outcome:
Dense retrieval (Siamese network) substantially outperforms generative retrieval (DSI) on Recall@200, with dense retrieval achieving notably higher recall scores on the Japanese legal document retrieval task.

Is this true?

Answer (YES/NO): NO